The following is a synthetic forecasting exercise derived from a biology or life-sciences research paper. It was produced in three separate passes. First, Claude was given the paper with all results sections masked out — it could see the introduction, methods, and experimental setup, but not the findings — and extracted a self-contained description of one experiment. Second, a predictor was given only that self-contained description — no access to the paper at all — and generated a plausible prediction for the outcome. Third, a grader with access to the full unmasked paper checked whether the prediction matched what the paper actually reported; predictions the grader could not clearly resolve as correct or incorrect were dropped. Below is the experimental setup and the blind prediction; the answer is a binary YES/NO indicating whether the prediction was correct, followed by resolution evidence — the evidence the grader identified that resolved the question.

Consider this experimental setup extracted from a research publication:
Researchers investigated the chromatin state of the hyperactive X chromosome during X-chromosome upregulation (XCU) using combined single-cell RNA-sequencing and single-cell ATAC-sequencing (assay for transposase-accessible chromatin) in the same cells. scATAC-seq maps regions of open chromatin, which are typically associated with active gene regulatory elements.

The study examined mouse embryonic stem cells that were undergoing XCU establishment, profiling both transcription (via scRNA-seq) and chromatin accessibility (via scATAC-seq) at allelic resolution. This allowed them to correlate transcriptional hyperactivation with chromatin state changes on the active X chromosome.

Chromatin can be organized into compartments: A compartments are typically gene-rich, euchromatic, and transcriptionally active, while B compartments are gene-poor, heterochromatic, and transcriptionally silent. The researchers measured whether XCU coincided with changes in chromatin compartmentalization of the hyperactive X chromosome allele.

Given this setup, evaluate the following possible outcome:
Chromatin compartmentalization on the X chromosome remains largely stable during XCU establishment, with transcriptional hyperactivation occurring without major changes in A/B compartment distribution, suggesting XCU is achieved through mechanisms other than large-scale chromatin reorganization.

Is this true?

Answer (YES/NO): NO